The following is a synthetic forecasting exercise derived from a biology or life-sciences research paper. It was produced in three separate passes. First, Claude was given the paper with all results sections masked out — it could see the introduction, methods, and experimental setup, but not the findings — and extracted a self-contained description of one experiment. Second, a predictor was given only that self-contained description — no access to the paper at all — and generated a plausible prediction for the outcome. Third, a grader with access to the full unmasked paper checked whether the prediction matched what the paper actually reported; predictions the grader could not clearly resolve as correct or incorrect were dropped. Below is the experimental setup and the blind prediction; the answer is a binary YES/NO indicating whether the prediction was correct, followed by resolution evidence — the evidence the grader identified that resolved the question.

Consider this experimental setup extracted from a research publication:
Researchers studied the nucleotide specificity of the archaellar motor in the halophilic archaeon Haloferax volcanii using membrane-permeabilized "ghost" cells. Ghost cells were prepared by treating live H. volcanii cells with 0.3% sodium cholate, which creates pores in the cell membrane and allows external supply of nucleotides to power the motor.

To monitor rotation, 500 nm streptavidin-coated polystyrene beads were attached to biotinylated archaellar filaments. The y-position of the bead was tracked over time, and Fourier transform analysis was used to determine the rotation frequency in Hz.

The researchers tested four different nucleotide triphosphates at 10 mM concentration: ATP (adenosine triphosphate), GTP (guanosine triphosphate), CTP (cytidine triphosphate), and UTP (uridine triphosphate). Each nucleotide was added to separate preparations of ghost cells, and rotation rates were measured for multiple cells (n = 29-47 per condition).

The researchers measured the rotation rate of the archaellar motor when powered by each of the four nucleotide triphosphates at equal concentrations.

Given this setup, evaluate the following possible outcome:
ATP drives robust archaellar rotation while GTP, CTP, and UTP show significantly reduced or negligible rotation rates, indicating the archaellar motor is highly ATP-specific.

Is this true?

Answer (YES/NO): YES